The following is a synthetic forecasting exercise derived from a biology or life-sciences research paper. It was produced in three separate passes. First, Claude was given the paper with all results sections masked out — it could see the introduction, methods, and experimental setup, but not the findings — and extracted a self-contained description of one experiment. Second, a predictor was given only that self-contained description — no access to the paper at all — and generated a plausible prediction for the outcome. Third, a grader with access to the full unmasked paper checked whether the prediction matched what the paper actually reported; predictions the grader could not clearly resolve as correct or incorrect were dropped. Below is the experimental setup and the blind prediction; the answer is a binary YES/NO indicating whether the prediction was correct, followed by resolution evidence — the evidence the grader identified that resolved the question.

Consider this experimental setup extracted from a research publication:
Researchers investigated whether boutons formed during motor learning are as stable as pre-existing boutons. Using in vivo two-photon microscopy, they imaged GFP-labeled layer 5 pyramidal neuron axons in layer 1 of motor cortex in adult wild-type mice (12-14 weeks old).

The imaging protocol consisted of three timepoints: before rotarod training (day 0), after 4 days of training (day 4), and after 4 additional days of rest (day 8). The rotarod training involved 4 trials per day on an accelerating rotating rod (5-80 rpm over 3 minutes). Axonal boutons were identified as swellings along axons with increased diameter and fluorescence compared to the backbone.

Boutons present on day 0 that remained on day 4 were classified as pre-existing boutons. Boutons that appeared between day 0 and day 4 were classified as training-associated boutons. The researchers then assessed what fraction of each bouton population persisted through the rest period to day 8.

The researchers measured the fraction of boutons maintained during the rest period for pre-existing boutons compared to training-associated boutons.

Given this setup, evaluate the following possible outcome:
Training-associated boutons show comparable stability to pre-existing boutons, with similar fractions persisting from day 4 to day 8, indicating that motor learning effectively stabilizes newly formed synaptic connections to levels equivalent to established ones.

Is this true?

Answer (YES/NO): NO